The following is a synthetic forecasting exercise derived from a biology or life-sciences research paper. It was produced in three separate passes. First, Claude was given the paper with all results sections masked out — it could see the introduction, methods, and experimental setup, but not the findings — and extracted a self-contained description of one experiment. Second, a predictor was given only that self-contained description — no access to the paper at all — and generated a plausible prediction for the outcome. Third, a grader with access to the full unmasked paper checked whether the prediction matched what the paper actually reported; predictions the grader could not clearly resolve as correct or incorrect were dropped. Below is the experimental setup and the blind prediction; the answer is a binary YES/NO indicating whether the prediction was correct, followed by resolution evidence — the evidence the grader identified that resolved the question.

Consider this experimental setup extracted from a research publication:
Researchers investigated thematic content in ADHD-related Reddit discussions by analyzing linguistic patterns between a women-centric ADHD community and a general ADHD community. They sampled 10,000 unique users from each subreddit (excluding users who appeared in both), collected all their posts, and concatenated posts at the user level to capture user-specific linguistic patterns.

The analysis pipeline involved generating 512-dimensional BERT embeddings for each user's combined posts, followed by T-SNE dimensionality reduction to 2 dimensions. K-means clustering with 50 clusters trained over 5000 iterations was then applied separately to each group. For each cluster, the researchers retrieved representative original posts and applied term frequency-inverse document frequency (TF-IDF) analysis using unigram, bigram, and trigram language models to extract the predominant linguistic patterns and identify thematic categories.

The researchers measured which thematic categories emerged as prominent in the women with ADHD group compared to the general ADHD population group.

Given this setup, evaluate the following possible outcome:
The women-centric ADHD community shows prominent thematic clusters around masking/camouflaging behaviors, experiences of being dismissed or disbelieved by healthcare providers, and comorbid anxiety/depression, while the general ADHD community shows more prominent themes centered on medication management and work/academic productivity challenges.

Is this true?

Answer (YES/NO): NO